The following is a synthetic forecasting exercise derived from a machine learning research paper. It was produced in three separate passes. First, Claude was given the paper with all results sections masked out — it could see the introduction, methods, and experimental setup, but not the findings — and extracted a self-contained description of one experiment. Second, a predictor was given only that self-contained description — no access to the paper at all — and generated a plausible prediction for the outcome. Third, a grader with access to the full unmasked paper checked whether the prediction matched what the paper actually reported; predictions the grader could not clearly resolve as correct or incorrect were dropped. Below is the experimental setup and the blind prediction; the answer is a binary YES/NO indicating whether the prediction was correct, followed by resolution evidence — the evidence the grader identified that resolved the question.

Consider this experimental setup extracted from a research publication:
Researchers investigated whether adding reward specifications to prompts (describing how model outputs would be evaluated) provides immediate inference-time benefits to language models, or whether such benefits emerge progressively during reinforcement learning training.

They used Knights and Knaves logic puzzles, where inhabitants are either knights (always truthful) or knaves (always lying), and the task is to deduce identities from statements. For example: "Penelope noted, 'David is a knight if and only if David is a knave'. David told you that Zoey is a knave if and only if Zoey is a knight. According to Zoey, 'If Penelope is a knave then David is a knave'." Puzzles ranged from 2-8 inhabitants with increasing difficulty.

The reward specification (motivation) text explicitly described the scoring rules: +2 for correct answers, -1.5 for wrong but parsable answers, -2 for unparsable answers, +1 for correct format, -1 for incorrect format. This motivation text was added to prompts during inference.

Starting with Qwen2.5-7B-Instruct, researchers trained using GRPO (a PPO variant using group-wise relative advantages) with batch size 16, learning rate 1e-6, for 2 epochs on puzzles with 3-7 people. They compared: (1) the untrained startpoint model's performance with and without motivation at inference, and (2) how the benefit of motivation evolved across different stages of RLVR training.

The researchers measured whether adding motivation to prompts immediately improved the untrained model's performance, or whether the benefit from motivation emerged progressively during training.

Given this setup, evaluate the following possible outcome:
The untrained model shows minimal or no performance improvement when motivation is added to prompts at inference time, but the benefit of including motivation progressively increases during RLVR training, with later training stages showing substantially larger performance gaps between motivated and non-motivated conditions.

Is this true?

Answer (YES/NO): YES